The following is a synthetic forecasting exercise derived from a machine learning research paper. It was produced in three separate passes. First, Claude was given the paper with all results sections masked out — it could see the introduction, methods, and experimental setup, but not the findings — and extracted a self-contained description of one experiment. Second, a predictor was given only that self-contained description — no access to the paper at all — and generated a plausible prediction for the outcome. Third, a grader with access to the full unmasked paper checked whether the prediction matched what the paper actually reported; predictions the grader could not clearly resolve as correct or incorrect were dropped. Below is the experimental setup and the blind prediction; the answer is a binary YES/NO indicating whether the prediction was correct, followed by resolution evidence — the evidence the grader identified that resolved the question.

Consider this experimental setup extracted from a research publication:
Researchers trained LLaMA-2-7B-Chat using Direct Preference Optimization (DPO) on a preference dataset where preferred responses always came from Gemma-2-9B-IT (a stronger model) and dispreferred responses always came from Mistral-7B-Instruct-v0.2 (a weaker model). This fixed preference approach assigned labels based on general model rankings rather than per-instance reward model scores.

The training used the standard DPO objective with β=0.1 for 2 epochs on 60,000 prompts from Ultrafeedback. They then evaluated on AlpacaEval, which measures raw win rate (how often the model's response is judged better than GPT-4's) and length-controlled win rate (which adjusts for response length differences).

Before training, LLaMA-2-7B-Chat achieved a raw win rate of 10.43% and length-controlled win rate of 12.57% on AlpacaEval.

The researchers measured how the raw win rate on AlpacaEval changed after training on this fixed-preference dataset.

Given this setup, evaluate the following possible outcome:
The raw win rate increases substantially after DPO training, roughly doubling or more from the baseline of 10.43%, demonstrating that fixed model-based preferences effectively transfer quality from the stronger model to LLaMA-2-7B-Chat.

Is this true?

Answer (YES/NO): NO